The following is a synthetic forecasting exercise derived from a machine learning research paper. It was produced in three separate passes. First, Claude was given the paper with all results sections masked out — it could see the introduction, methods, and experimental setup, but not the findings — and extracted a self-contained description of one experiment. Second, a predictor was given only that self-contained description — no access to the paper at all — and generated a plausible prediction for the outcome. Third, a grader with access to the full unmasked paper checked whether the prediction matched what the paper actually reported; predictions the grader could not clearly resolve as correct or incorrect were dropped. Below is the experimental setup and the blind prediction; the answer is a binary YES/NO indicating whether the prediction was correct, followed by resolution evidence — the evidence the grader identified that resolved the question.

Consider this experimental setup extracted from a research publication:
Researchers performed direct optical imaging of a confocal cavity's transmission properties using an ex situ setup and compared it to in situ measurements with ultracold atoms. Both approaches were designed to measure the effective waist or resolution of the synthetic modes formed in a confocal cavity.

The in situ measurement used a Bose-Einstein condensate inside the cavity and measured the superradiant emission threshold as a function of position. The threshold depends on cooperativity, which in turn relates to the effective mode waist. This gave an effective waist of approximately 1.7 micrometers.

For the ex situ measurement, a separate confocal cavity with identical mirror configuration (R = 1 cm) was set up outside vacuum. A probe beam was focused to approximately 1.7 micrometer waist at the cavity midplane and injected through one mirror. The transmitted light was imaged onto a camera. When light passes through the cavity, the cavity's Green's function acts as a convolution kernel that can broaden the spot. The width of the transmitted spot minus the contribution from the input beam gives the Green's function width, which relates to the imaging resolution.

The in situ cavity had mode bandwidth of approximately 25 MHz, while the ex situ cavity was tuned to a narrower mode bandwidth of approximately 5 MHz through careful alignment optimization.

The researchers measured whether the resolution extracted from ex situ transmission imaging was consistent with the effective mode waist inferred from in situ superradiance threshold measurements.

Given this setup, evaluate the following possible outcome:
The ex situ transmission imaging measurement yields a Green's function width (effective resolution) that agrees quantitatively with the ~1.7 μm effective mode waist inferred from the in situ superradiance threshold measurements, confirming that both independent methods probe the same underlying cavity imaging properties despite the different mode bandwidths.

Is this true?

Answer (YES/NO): NO